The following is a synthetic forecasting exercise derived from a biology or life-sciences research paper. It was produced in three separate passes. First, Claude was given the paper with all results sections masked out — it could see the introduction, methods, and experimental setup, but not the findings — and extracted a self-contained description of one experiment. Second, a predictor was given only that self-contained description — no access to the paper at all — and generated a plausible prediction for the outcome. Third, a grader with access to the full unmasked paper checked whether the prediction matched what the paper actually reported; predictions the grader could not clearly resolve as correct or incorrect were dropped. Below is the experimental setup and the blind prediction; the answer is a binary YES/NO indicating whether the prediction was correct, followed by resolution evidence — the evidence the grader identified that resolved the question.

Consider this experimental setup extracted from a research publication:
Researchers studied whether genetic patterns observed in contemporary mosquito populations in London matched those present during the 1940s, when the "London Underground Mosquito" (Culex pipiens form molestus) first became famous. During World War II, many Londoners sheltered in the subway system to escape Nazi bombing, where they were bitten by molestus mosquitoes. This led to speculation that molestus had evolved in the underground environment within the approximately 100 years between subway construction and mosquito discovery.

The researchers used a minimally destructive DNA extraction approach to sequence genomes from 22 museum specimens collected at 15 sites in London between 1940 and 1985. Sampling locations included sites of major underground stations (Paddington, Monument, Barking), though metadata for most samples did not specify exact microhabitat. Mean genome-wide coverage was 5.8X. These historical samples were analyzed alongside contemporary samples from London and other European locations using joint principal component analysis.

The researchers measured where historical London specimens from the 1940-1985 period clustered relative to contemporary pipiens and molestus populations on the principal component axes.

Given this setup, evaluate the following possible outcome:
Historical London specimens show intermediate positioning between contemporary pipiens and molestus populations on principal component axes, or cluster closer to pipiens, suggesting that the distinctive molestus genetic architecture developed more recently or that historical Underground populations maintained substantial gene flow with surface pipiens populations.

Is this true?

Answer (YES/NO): NO